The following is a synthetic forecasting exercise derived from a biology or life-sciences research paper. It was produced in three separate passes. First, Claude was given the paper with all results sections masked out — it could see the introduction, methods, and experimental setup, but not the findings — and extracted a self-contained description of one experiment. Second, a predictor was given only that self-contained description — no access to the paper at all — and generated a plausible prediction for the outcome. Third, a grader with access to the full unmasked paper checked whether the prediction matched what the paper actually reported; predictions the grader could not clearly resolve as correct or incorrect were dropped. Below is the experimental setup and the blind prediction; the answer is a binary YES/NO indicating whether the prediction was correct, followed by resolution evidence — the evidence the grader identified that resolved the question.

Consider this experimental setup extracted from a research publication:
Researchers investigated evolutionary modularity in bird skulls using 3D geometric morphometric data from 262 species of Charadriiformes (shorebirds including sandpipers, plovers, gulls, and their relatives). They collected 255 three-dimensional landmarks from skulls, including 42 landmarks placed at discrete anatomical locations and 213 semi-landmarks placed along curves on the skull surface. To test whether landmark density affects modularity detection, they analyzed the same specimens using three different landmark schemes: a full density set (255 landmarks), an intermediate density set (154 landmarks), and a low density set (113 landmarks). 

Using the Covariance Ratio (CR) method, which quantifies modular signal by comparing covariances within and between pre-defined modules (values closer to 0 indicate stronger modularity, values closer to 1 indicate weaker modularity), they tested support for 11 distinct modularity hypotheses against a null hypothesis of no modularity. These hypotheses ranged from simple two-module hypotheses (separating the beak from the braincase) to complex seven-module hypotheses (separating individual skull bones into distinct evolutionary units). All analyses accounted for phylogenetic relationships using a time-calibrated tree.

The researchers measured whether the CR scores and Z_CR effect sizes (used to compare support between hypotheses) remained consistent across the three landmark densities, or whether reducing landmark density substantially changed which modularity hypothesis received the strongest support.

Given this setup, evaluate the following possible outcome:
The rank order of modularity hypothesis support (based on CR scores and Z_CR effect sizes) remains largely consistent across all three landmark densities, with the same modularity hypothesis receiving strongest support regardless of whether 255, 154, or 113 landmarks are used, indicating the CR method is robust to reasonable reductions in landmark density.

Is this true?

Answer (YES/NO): YES